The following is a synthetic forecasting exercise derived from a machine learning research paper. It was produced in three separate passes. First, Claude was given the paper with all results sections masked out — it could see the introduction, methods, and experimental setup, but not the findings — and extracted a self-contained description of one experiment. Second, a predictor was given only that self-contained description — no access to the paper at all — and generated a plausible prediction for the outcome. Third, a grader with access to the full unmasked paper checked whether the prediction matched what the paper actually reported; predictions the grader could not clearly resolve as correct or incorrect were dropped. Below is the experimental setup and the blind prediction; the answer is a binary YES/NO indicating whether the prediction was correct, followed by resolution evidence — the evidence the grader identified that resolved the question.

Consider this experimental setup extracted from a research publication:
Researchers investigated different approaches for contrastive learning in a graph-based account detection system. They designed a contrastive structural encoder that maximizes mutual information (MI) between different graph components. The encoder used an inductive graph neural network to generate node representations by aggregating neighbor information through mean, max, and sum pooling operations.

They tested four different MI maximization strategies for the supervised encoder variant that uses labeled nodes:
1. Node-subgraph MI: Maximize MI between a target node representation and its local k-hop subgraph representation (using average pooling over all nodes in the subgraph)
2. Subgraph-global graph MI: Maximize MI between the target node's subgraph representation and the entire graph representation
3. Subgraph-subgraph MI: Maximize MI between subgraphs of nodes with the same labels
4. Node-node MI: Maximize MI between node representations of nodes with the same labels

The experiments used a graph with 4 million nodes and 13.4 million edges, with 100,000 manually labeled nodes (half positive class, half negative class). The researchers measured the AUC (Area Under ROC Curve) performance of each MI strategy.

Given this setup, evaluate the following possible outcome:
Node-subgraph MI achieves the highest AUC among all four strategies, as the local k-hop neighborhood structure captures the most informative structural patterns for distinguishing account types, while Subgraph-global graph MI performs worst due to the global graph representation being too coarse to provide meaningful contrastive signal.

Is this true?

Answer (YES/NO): YES